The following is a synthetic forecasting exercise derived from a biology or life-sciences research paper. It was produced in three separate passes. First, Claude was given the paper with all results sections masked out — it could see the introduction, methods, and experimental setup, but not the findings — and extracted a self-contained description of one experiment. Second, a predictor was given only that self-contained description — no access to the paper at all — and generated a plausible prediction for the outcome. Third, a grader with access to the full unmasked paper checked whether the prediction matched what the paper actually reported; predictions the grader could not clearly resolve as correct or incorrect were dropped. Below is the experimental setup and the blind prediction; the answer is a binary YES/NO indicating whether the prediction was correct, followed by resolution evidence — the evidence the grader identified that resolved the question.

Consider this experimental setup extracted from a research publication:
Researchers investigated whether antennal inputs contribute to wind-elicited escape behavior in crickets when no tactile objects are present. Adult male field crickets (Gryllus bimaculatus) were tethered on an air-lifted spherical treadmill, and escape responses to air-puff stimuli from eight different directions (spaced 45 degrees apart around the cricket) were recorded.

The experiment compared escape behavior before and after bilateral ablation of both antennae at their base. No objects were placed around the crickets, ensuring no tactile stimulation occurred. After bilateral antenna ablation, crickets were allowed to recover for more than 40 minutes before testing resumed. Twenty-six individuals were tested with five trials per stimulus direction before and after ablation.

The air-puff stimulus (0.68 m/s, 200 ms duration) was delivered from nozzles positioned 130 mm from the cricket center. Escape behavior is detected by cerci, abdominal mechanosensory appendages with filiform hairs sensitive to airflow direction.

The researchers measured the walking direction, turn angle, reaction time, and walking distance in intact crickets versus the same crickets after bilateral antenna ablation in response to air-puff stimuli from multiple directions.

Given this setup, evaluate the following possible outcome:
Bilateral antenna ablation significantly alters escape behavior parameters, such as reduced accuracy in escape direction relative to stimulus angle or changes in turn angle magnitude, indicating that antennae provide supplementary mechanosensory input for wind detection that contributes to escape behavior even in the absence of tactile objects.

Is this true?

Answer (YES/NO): NO